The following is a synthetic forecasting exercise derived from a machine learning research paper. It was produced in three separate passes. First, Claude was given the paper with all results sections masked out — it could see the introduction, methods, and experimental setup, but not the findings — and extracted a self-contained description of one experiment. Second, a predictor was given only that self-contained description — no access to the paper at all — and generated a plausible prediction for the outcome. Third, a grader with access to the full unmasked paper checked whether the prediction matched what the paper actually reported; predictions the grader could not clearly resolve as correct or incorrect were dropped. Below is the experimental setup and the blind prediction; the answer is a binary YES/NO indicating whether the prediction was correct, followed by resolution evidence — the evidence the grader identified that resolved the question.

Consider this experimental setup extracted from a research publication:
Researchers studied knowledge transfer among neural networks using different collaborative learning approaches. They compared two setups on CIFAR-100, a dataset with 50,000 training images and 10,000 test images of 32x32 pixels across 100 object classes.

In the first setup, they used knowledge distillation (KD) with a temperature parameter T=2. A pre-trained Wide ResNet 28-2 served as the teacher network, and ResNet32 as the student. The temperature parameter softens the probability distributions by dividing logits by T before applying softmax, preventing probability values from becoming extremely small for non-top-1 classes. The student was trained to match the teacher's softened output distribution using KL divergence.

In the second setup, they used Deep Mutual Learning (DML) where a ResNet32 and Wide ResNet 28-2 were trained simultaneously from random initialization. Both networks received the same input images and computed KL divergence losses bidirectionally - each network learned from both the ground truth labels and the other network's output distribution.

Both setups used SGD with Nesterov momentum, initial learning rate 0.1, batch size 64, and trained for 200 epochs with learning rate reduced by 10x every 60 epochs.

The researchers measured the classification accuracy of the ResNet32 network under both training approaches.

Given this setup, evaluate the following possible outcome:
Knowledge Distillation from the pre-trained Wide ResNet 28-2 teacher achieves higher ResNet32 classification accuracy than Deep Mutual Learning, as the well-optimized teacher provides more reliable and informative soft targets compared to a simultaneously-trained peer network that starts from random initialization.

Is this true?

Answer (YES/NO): NO